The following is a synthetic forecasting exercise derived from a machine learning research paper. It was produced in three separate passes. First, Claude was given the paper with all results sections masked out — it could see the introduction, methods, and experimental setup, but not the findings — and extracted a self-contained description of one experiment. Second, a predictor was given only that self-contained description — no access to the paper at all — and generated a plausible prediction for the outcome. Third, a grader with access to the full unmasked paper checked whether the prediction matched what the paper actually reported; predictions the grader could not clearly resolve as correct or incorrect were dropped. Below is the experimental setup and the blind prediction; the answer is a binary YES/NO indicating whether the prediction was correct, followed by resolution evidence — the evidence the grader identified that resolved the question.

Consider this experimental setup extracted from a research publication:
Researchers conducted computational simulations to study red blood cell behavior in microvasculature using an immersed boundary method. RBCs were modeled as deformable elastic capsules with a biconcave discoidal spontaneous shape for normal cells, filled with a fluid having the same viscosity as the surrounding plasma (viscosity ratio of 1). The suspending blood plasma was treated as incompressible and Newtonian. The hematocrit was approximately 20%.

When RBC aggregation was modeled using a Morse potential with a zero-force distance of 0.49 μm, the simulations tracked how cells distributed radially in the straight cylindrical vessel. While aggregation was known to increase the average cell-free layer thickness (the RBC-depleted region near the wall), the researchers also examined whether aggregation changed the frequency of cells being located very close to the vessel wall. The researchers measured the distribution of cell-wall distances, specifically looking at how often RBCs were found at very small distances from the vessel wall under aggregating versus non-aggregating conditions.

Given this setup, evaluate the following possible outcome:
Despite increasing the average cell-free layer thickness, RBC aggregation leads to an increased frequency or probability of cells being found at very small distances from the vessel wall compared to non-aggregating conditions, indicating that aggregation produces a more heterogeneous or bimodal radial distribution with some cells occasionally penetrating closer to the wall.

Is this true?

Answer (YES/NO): YES